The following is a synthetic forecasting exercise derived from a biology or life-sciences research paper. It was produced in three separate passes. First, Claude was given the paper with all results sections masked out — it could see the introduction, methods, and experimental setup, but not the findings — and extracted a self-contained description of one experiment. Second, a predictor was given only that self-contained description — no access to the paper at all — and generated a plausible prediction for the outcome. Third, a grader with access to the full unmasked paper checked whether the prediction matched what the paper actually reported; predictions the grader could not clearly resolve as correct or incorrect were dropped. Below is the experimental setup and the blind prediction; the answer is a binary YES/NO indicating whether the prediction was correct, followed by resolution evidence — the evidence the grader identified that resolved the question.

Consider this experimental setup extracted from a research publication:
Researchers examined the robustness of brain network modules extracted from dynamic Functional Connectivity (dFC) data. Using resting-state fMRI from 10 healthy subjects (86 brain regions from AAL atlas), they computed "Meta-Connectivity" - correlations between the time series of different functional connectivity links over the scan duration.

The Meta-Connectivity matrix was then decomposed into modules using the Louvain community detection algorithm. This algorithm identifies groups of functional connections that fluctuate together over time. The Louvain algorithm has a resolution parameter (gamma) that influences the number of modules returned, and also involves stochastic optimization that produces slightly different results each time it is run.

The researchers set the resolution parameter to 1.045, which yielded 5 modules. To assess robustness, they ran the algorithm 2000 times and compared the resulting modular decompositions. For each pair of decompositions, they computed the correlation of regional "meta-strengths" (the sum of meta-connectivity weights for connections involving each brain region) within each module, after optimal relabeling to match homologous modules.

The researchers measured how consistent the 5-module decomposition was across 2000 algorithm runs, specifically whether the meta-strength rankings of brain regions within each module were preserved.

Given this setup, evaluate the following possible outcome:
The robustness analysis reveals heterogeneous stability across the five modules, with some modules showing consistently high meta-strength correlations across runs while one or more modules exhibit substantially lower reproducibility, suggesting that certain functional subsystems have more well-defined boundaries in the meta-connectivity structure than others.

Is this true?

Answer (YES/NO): NO